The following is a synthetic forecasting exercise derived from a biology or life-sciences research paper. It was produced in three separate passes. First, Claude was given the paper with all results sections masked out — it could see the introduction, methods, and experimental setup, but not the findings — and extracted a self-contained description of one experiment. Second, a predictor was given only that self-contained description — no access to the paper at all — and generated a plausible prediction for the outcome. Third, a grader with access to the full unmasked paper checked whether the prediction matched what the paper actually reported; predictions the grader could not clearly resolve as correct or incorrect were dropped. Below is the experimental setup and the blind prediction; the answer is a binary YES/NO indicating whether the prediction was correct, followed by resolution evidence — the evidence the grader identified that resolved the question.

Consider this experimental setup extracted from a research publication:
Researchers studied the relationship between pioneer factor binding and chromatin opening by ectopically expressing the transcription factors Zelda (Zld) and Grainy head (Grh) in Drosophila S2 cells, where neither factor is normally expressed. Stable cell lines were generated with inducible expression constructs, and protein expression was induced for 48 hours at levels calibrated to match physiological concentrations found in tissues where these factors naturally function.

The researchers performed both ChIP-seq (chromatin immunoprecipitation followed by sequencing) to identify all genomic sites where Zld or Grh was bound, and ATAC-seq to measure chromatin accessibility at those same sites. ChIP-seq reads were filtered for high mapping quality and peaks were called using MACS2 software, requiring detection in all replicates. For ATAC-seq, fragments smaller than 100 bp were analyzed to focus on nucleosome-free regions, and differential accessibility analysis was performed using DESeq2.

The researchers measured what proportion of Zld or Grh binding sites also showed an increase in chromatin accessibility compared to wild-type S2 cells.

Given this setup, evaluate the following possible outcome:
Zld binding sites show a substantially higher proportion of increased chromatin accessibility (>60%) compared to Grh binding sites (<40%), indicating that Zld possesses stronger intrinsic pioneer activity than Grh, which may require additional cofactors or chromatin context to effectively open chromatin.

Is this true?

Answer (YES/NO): NO